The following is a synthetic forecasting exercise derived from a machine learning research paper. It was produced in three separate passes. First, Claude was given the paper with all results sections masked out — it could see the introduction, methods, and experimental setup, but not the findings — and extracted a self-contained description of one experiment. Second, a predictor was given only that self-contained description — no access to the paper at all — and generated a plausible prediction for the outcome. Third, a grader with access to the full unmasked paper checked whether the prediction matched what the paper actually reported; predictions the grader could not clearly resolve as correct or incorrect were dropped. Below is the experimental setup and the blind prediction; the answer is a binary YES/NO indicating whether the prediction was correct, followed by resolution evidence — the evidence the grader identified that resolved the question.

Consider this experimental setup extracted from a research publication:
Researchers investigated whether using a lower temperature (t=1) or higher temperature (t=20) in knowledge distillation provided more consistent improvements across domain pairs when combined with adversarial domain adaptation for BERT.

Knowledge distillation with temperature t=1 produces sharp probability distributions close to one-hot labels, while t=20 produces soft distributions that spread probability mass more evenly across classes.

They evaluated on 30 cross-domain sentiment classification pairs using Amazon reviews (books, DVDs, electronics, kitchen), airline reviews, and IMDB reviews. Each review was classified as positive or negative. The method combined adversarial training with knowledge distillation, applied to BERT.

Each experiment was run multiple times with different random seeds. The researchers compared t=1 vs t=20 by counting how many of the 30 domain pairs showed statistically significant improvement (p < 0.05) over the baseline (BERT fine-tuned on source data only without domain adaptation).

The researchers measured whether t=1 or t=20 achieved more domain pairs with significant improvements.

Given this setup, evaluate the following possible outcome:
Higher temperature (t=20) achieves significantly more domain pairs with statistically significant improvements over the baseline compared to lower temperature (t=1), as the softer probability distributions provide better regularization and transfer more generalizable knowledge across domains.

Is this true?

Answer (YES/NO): YES